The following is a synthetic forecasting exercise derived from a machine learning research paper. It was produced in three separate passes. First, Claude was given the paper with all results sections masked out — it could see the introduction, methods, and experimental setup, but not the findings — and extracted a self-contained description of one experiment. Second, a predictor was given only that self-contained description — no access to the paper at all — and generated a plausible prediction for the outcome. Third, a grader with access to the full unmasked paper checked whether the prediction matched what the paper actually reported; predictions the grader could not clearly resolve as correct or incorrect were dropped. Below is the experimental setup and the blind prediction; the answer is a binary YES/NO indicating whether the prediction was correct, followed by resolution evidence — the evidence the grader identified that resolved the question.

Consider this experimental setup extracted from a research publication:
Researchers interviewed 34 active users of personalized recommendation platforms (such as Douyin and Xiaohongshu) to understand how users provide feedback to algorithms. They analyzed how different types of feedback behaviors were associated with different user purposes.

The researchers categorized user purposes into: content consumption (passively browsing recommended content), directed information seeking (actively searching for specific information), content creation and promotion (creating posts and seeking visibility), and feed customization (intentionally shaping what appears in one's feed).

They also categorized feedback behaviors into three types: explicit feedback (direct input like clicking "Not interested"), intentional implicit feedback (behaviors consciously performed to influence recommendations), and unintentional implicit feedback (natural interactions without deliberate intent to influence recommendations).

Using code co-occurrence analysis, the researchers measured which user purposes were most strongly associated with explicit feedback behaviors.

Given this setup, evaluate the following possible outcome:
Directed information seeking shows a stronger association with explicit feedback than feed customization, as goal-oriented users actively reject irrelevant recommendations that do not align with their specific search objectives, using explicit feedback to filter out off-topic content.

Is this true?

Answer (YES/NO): NO